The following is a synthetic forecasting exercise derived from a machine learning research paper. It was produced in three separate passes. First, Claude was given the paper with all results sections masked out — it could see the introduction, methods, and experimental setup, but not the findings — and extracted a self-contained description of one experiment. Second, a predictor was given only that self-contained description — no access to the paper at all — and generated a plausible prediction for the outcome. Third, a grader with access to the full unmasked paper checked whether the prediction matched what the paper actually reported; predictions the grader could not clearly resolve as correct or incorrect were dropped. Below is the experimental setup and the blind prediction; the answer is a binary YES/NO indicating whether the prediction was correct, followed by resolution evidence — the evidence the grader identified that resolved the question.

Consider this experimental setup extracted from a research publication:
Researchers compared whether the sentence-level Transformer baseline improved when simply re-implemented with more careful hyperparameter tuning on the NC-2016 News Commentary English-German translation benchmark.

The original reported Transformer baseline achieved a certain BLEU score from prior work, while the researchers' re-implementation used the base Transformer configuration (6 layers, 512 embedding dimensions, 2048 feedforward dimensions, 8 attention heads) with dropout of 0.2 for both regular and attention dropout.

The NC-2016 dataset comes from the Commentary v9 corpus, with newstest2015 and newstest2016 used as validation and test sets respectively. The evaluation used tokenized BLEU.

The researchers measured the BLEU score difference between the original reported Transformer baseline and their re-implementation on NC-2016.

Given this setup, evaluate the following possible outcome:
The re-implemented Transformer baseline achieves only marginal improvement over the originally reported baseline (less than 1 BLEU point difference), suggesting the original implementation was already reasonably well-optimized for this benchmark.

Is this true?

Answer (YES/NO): NO